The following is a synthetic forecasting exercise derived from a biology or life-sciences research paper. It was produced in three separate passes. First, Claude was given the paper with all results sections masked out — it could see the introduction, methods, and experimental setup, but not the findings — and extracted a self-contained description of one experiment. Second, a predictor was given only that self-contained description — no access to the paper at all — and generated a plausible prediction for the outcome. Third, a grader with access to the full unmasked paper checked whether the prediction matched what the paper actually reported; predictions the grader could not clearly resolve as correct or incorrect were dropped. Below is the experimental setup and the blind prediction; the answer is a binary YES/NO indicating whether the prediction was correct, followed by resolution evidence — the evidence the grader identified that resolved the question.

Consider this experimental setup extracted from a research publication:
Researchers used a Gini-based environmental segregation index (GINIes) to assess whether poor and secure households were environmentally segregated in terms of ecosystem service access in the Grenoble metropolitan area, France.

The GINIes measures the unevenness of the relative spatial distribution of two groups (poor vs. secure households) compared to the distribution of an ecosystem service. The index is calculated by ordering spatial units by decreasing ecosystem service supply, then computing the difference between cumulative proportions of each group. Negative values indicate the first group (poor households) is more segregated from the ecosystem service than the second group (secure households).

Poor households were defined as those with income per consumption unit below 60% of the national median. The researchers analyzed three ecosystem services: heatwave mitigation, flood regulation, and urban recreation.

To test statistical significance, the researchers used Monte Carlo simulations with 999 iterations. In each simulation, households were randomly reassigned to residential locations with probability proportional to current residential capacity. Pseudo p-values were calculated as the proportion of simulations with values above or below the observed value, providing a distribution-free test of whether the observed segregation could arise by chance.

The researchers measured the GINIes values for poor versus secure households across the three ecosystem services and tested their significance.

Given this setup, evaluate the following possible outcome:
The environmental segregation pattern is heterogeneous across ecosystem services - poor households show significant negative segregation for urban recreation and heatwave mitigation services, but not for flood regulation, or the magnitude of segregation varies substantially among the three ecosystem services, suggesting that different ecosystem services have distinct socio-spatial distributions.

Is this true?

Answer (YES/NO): NO